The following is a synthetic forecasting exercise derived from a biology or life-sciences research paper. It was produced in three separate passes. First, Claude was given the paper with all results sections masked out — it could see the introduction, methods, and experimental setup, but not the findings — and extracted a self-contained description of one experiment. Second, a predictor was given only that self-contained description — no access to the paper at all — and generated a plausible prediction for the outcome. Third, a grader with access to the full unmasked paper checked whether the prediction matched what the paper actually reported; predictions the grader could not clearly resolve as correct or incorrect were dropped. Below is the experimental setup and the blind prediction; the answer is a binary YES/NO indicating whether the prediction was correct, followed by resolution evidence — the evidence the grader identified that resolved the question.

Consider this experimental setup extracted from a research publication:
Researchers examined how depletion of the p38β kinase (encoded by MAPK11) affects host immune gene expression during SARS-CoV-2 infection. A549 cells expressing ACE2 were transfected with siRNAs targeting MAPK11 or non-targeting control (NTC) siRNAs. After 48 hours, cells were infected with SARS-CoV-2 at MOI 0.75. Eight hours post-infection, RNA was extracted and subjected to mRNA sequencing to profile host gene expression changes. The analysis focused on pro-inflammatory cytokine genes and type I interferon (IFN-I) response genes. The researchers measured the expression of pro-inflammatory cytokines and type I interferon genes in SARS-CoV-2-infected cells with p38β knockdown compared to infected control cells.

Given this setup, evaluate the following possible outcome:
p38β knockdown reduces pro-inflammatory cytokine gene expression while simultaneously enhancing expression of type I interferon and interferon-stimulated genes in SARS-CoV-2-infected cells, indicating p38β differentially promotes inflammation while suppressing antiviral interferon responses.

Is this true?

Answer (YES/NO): NO